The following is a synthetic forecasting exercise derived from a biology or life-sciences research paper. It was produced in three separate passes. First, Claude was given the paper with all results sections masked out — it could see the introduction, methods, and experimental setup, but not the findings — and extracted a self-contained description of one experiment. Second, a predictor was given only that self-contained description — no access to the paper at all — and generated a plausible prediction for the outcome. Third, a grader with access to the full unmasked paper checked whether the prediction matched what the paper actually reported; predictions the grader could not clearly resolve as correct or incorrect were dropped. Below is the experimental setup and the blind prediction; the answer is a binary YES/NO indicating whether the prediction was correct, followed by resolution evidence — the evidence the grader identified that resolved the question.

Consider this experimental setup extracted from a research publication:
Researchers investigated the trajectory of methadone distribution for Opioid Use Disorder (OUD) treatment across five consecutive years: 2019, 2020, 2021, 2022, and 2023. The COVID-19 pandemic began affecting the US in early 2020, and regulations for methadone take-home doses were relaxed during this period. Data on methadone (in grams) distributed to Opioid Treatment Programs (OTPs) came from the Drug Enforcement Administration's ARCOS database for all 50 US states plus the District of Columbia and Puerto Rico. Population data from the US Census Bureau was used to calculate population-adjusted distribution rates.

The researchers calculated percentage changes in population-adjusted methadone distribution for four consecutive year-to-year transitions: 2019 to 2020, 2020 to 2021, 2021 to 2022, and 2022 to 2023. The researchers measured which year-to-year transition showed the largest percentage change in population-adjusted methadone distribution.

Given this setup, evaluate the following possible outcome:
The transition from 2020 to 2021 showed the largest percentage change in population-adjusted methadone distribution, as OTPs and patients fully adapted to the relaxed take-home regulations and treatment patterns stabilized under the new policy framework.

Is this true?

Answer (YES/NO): NO